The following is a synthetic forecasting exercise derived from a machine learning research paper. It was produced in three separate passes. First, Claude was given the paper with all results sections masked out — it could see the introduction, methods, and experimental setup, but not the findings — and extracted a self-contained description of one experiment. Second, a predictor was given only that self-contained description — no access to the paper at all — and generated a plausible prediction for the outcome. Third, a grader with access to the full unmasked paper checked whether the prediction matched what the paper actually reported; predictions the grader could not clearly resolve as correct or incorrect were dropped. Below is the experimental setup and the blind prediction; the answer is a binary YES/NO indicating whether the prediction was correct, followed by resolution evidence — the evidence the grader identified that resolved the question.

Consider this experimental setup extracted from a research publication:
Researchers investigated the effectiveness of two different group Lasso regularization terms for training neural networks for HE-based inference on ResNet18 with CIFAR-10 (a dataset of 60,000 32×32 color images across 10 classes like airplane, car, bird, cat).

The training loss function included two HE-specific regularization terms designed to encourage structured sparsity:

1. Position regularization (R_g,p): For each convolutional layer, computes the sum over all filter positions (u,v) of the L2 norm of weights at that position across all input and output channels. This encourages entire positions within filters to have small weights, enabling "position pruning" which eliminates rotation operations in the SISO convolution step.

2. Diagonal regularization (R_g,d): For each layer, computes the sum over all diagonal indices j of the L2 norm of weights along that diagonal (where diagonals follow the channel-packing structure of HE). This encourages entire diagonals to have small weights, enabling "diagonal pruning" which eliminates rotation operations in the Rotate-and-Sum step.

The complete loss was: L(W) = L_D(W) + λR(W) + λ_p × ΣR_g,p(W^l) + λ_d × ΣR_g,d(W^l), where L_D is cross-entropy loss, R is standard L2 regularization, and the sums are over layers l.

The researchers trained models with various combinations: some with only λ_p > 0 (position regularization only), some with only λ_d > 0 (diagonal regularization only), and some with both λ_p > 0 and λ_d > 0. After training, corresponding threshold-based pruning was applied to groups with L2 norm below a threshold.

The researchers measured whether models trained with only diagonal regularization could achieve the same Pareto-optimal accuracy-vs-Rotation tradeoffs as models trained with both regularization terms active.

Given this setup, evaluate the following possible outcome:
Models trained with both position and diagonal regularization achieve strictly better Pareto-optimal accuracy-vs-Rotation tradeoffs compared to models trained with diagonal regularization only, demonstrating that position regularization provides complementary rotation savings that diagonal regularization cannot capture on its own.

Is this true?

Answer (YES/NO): NO